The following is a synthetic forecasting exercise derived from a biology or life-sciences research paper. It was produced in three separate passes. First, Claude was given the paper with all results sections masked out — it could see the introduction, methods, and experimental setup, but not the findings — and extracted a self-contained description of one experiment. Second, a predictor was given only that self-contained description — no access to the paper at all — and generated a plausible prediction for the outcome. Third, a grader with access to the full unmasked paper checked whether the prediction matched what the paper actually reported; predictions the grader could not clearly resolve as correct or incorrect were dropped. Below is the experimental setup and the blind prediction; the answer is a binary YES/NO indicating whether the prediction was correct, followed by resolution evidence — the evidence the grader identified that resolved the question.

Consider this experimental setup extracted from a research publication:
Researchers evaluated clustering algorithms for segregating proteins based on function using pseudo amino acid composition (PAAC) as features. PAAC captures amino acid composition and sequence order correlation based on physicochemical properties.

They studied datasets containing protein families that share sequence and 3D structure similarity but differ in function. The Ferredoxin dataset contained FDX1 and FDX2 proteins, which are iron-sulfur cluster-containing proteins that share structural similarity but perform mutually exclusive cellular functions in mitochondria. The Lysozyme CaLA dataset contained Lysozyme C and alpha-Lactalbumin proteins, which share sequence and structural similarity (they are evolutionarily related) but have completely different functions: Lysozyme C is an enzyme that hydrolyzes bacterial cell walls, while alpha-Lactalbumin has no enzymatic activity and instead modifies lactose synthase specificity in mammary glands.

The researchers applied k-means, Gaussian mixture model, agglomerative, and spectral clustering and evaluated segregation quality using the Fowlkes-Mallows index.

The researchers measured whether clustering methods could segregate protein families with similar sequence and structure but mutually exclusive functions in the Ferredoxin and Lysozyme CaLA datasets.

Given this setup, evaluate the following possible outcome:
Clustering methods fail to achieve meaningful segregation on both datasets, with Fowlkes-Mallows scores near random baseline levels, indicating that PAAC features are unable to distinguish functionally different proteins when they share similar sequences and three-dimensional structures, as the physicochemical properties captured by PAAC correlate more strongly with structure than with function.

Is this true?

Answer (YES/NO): NO